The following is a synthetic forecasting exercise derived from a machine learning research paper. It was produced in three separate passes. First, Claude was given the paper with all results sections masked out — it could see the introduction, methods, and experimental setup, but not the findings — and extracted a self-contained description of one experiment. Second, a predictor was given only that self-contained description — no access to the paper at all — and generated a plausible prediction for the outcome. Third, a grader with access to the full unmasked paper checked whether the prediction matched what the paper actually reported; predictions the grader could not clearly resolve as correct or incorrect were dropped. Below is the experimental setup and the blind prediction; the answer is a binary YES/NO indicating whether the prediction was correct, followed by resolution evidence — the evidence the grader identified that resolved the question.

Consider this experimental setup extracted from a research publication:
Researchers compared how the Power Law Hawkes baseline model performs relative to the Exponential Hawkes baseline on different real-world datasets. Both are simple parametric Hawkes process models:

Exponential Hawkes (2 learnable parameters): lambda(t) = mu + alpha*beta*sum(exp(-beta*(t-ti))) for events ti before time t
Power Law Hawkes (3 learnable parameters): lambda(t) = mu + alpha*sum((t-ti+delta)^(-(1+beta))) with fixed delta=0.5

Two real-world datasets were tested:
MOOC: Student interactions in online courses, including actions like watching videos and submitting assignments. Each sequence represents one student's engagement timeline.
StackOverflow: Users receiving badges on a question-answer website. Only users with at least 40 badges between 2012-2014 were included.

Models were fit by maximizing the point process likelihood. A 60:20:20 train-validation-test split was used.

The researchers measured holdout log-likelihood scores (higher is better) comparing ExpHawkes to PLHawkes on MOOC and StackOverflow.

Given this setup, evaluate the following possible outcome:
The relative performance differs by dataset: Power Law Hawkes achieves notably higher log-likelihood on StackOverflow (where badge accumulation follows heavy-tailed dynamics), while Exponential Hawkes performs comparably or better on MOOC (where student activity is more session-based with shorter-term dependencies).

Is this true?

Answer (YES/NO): YES